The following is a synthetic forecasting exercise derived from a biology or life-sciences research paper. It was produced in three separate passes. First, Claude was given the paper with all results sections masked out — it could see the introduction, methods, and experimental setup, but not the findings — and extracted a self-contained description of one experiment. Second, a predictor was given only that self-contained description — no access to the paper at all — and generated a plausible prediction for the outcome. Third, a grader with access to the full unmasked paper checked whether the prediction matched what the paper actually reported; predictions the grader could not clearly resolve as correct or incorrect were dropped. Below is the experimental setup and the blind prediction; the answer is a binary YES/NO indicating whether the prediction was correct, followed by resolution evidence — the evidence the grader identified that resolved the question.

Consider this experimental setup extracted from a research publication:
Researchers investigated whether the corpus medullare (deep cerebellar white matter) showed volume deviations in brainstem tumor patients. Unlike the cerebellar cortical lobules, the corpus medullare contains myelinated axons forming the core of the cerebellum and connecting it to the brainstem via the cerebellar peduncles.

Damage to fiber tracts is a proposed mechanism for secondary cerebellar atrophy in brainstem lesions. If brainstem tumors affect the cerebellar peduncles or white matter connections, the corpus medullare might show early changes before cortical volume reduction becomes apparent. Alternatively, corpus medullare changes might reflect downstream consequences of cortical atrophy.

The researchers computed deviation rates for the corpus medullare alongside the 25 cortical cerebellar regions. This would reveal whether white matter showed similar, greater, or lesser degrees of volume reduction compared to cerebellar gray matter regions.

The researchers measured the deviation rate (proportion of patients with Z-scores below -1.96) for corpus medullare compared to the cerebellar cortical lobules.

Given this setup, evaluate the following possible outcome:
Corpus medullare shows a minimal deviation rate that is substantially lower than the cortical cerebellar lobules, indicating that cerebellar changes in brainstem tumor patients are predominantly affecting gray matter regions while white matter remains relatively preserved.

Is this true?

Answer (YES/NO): YES